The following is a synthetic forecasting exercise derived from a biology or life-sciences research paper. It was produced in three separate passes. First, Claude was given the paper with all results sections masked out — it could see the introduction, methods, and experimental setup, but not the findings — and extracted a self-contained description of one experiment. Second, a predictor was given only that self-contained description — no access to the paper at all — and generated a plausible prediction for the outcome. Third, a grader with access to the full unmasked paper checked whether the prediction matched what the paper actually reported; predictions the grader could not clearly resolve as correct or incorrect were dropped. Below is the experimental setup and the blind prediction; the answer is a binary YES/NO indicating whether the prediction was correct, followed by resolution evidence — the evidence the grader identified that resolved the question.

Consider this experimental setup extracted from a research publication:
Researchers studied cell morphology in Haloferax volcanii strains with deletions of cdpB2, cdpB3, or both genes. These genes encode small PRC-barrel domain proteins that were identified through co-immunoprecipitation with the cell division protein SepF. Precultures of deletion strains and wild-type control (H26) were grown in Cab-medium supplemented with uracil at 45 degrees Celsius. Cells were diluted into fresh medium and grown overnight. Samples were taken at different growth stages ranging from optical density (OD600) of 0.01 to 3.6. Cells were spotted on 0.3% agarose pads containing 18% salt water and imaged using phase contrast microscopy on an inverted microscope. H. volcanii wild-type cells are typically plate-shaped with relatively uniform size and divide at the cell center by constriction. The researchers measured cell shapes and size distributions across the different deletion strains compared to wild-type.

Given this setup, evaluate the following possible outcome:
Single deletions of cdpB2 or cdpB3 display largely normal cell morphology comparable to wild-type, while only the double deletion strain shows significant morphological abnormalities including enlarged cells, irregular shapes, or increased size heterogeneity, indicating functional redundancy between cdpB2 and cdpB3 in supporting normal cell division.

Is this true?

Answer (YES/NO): NO